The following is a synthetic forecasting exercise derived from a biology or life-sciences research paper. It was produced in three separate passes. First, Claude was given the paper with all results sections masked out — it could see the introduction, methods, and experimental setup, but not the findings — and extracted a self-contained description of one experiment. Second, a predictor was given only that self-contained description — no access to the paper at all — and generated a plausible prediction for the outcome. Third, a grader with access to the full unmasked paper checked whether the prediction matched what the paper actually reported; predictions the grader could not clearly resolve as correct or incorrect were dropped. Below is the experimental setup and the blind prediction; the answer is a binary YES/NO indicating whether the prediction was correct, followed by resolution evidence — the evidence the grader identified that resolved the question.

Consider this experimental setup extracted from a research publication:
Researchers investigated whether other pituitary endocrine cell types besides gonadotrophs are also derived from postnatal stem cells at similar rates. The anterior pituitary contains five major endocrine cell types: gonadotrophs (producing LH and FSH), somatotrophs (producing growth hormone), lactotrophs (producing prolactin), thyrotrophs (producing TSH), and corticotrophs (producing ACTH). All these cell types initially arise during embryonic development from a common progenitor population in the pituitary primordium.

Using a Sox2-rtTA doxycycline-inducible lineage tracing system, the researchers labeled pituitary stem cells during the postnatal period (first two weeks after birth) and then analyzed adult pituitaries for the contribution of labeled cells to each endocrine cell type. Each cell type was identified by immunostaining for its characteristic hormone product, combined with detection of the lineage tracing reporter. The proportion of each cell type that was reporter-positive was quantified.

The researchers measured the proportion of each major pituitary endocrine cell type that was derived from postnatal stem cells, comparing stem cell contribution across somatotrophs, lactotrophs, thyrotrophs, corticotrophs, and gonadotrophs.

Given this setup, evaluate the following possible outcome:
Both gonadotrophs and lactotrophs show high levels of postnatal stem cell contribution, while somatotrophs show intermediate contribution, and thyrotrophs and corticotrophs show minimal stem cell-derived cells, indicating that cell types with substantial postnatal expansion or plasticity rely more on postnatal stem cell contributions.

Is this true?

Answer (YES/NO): NO